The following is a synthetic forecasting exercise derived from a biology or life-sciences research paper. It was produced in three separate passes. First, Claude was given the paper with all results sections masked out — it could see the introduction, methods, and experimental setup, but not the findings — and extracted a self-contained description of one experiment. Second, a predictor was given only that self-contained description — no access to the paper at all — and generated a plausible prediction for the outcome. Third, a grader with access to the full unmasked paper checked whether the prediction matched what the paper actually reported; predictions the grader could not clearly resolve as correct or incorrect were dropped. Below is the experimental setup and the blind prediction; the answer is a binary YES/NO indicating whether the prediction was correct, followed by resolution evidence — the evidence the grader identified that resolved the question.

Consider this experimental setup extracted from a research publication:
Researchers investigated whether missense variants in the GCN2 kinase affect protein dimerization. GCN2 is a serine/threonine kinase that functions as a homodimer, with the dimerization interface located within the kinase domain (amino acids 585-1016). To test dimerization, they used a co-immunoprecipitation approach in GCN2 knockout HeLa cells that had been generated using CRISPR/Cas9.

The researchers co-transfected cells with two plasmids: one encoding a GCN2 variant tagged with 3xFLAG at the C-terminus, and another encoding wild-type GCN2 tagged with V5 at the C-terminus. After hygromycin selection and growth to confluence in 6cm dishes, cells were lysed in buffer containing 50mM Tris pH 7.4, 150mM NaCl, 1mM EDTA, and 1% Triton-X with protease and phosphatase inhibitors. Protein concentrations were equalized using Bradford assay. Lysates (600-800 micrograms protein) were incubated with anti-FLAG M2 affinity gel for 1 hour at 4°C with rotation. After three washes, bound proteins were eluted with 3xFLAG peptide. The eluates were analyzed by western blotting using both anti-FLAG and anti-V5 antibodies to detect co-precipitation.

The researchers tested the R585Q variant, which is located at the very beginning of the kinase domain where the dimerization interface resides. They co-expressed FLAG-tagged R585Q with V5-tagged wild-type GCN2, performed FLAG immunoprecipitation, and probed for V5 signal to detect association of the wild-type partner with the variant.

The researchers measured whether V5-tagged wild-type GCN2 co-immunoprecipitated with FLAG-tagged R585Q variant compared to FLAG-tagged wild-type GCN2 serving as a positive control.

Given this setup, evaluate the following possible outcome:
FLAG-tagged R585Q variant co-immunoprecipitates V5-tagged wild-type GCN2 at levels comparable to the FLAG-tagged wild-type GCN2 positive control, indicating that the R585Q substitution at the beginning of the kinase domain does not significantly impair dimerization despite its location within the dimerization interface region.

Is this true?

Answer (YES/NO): YES